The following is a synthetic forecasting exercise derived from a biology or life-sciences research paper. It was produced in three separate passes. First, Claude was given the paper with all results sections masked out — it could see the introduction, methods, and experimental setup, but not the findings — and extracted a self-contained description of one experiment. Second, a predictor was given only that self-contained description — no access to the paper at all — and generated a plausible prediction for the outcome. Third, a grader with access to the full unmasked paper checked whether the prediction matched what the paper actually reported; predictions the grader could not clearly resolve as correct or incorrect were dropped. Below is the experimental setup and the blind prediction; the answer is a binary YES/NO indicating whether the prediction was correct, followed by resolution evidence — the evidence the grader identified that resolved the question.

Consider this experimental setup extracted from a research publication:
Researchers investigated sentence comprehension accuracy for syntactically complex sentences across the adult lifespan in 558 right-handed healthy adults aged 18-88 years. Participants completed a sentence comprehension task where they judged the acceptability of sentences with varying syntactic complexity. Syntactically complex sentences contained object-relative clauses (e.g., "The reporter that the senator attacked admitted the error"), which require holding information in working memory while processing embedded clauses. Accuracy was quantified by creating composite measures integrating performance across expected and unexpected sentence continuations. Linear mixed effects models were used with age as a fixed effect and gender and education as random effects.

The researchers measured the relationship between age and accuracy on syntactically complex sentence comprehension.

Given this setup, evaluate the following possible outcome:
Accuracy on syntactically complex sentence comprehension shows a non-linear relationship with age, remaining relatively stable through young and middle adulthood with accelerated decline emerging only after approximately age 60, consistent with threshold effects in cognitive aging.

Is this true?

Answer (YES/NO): NO